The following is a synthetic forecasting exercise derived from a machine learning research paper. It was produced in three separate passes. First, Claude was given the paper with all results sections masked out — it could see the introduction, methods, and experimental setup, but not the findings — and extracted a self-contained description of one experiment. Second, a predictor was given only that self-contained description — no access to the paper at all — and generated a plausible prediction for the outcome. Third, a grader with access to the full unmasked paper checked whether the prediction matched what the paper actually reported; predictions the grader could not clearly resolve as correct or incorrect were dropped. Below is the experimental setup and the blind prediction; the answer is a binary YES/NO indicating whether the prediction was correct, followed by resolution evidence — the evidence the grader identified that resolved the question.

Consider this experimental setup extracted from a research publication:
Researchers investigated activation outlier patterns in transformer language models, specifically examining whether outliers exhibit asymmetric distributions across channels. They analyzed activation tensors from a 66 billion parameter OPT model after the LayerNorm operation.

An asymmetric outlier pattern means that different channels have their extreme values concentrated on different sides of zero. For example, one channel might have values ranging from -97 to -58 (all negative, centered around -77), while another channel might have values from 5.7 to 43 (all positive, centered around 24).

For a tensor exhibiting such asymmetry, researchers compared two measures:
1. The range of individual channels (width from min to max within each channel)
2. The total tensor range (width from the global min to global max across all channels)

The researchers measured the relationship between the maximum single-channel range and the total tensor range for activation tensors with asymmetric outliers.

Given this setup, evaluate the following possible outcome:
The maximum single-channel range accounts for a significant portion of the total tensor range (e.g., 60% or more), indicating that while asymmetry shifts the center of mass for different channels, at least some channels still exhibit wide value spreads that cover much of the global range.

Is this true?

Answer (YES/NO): NO